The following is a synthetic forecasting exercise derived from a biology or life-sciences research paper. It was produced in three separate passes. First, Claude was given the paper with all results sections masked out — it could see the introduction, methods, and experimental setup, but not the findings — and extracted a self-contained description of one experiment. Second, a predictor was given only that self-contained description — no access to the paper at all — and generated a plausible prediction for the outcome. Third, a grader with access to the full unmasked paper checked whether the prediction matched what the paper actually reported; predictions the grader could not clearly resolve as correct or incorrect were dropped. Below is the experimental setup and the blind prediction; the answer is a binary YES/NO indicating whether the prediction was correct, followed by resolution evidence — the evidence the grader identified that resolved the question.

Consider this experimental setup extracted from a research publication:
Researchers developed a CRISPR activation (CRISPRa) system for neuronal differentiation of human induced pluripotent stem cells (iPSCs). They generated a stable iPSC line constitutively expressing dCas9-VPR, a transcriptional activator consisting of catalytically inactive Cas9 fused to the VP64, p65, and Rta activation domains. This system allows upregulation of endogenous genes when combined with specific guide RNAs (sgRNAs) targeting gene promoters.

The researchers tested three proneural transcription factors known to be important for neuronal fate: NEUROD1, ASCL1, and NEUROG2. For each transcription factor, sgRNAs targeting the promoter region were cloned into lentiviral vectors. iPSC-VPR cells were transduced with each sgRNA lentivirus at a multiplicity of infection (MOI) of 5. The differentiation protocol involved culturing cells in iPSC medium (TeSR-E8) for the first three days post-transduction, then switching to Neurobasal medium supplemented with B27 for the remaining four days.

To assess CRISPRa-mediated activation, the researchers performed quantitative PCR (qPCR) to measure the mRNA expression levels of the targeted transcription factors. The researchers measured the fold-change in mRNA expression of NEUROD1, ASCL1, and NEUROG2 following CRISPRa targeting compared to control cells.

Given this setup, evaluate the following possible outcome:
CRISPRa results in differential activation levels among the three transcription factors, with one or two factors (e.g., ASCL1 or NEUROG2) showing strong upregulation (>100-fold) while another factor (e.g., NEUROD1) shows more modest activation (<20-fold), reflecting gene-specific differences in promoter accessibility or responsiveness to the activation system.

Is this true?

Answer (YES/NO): NO